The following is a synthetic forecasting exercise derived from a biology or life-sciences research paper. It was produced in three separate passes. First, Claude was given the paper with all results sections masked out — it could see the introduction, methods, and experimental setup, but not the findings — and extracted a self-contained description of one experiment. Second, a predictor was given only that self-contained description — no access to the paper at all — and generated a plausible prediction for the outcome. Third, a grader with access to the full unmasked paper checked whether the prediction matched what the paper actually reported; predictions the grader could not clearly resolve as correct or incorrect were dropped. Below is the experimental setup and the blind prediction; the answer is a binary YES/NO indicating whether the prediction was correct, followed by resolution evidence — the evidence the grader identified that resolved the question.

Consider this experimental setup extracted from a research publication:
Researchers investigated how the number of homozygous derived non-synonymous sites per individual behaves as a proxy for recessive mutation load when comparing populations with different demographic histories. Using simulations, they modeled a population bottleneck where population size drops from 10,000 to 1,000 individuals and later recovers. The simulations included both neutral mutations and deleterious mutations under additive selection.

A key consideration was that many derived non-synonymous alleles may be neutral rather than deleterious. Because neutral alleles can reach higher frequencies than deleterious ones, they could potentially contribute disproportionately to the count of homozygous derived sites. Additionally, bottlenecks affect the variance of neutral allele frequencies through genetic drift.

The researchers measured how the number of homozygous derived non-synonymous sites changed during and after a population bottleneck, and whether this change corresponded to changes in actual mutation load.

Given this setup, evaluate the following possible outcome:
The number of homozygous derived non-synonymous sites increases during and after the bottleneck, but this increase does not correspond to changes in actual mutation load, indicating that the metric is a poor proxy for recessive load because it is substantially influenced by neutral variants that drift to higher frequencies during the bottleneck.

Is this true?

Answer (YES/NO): YES